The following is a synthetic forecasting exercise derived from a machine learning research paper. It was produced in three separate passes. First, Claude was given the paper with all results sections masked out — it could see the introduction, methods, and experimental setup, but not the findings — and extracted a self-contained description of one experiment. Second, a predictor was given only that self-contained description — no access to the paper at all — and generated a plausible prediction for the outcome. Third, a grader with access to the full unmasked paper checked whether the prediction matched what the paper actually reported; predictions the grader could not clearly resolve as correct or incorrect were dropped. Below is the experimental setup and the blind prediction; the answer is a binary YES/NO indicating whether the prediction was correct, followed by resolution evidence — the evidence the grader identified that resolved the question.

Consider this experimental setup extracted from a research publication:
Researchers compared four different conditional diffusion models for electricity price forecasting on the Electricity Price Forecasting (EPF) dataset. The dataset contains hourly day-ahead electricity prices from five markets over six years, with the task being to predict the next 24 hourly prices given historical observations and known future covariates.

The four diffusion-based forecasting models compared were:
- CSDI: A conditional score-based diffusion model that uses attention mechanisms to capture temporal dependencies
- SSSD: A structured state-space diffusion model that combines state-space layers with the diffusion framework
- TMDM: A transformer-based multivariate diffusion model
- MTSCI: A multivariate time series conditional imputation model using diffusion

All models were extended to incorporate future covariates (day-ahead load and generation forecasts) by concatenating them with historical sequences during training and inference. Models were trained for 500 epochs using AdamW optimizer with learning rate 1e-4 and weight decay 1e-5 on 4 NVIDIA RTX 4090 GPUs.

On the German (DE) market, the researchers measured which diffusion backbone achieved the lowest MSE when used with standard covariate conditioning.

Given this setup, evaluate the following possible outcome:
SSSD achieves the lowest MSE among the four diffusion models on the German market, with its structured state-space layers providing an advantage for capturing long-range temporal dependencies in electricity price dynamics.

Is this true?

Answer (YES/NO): NO